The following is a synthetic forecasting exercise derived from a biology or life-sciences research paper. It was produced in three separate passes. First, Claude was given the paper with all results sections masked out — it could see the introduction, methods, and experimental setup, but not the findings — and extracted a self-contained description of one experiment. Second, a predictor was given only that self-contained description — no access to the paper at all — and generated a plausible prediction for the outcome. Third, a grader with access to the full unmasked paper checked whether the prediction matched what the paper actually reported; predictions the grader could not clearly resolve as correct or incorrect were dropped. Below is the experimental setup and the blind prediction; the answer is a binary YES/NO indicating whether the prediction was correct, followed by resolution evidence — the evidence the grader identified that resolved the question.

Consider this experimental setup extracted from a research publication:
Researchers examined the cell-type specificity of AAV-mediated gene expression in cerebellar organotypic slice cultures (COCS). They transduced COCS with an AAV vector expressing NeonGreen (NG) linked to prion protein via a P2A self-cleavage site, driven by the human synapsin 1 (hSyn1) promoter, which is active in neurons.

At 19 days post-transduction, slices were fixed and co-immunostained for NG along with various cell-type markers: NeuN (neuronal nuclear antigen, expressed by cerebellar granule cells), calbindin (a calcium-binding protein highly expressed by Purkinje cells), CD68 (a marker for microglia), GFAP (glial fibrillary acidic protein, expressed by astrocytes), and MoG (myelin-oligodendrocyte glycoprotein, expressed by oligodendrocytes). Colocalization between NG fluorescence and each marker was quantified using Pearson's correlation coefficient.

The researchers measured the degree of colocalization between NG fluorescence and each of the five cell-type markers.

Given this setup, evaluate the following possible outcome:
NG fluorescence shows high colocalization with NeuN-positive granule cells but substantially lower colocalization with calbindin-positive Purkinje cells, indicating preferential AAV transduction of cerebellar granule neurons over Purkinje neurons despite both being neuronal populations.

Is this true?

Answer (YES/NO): NO